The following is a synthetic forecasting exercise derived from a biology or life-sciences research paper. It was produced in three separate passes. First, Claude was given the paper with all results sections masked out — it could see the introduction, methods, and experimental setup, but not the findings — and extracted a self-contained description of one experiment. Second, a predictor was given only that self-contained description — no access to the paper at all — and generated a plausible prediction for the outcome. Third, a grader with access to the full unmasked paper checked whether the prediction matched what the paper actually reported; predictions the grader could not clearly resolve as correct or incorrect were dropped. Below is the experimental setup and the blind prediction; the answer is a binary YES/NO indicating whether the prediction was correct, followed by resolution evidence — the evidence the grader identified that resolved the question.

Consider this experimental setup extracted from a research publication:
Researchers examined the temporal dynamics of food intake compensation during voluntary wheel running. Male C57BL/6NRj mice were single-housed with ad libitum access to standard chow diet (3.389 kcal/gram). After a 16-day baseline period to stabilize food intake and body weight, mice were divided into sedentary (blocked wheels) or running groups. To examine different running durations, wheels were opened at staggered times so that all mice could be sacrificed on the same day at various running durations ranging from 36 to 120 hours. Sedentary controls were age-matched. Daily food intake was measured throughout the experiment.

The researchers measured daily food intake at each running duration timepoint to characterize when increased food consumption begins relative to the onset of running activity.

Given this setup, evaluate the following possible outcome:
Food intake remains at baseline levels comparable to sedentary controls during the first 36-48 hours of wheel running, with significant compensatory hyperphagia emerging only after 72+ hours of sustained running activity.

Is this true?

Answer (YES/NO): NO